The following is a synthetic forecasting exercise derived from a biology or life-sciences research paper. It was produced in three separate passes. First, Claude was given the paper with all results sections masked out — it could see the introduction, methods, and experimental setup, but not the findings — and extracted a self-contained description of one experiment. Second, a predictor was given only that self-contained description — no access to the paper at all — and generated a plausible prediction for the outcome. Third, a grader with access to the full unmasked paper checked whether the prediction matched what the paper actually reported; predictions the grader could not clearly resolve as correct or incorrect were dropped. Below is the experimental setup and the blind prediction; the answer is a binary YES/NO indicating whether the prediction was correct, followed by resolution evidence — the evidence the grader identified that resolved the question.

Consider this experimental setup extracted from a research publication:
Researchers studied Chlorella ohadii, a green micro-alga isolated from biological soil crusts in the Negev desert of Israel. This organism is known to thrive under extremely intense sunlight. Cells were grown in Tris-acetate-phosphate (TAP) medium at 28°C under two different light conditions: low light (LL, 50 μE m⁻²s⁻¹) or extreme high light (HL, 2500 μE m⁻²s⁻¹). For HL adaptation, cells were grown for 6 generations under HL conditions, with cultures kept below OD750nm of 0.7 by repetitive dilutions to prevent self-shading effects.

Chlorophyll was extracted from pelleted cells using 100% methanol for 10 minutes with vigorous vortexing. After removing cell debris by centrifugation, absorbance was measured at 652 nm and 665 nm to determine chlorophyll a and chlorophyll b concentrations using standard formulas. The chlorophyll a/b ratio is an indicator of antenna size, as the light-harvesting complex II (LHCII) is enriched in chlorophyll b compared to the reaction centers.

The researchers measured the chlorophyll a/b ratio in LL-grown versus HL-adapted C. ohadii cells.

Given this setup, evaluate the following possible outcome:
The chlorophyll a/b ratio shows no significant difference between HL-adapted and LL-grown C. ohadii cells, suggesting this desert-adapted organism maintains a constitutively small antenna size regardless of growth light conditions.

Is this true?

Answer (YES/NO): NO